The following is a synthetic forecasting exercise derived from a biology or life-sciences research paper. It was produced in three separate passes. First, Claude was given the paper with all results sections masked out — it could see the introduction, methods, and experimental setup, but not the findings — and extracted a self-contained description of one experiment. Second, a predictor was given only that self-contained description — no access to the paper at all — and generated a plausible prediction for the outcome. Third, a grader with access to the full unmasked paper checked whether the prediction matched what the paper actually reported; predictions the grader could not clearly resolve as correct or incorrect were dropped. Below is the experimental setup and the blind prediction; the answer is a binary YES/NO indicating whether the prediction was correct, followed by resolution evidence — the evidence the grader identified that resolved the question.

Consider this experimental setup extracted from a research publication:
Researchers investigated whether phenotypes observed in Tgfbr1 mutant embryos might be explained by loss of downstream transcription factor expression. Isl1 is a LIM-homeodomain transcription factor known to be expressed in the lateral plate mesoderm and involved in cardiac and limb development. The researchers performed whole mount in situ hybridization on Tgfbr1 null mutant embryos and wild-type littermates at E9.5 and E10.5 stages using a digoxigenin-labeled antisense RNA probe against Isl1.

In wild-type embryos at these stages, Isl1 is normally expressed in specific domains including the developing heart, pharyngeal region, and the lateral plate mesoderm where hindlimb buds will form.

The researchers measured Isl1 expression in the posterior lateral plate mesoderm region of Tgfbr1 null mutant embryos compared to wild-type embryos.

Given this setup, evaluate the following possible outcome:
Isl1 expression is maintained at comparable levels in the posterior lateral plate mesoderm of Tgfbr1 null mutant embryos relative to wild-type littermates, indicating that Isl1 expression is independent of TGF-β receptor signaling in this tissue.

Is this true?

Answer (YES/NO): NO